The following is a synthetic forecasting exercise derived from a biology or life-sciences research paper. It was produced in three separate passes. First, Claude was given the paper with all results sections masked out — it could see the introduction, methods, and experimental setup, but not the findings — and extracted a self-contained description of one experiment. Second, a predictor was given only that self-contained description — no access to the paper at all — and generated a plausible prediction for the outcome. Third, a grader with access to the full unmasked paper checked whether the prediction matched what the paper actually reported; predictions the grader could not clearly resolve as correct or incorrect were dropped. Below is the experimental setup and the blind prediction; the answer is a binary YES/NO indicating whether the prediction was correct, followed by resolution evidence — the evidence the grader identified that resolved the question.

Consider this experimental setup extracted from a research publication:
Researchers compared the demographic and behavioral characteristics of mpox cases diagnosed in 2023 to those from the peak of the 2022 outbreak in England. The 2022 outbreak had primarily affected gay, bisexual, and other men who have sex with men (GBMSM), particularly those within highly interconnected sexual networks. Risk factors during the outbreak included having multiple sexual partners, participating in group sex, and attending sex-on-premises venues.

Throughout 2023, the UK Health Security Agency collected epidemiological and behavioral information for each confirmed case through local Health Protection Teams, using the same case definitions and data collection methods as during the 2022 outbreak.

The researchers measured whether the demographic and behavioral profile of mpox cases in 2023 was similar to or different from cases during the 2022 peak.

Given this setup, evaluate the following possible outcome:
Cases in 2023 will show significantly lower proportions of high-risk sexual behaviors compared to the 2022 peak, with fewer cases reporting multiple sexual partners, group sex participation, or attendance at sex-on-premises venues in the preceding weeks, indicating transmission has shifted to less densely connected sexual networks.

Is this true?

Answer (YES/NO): NO